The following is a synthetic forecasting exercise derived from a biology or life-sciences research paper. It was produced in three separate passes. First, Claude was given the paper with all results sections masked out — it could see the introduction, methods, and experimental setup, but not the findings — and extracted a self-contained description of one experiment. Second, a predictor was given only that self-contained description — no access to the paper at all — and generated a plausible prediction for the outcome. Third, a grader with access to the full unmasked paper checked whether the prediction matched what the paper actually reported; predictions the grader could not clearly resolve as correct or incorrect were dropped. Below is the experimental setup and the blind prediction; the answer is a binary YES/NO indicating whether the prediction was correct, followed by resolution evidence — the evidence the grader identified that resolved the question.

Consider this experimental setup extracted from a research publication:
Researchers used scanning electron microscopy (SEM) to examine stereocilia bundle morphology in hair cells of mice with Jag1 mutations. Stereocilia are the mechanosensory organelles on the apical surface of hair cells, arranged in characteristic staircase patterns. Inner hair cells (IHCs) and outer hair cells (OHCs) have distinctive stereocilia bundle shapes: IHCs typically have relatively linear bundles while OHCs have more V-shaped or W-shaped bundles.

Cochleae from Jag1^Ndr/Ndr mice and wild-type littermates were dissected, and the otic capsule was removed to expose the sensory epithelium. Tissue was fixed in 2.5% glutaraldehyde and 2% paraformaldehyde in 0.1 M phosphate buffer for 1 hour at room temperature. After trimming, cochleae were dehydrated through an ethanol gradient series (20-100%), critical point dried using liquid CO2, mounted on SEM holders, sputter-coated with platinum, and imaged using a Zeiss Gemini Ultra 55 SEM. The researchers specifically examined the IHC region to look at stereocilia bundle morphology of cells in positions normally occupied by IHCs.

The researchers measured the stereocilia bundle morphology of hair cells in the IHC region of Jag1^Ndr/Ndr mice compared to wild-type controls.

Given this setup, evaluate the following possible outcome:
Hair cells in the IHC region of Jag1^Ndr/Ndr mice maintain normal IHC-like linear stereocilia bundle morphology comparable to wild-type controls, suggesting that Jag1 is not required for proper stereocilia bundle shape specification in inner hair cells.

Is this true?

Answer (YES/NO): NO